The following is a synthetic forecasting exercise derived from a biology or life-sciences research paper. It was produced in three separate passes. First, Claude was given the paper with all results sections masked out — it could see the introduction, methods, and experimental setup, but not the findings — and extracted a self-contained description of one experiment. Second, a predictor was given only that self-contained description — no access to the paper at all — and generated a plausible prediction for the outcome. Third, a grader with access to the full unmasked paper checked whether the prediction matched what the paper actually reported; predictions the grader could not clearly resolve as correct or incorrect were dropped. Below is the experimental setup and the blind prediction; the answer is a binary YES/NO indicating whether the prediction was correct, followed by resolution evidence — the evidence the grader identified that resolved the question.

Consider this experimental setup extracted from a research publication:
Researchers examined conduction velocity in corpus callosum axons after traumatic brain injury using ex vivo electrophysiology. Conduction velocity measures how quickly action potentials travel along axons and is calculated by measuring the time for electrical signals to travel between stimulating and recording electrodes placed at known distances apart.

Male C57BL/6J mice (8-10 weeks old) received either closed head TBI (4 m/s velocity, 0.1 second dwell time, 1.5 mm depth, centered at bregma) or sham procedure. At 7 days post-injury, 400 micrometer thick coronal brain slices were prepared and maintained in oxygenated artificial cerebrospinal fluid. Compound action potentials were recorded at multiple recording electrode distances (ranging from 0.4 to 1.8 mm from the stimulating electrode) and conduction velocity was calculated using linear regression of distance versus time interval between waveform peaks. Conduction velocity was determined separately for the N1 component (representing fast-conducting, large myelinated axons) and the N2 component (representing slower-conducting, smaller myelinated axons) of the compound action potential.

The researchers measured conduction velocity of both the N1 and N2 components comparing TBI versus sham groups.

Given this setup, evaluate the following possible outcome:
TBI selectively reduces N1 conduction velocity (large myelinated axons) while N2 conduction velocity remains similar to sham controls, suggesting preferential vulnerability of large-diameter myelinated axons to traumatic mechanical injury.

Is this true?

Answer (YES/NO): NO